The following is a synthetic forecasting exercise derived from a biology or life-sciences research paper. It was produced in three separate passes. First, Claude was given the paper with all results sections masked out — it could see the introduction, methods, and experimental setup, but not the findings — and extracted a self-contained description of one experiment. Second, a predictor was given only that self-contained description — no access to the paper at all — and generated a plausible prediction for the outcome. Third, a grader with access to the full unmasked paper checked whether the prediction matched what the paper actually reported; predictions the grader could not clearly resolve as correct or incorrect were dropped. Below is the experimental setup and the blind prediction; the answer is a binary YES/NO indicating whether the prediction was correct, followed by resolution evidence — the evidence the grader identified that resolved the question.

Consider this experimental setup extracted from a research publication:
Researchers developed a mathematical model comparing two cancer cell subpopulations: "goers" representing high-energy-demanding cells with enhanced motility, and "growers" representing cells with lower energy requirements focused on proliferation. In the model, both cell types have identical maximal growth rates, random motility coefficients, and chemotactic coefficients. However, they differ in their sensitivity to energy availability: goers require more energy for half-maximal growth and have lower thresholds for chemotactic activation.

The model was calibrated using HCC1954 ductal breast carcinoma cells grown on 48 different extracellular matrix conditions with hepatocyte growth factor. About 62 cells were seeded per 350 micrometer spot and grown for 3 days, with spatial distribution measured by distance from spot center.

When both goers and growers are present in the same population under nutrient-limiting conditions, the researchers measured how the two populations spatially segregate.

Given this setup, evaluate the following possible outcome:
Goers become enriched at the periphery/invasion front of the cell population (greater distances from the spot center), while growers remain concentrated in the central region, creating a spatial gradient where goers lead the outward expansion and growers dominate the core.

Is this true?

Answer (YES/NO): NO